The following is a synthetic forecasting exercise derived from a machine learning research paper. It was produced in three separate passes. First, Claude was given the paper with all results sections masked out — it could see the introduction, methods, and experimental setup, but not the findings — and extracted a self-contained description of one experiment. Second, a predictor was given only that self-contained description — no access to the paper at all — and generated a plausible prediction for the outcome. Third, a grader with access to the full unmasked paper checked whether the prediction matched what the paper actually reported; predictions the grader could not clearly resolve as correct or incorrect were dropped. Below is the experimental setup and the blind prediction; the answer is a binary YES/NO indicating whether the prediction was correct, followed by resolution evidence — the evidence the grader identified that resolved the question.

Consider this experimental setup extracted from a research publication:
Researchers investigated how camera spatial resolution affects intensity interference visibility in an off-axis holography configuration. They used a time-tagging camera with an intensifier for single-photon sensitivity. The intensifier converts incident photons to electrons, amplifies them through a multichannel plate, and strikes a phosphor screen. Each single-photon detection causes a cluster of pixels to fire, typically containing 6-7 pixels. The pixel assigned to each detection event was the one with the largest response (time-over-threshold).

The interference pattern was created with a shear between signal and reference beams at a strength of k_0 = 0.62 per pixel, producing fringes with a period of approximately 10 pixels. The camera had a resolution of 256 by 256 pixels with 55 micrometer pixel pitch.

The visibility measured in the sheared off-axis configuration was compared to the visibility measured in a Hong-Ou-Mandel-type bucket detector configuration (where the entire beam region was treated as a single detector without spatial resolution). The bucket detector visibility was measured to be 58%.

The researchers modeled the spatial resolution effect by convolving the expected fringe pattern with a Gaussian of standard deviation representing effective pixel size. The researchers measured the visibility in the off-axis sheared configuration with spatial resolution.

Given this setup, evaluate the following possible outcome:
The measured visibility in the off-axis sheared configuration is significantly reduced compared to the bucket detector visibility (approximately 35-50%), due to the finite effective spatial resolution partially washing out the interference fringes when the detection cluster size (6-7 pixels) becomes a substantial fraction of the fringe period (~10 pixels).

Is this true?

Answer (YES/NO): NO